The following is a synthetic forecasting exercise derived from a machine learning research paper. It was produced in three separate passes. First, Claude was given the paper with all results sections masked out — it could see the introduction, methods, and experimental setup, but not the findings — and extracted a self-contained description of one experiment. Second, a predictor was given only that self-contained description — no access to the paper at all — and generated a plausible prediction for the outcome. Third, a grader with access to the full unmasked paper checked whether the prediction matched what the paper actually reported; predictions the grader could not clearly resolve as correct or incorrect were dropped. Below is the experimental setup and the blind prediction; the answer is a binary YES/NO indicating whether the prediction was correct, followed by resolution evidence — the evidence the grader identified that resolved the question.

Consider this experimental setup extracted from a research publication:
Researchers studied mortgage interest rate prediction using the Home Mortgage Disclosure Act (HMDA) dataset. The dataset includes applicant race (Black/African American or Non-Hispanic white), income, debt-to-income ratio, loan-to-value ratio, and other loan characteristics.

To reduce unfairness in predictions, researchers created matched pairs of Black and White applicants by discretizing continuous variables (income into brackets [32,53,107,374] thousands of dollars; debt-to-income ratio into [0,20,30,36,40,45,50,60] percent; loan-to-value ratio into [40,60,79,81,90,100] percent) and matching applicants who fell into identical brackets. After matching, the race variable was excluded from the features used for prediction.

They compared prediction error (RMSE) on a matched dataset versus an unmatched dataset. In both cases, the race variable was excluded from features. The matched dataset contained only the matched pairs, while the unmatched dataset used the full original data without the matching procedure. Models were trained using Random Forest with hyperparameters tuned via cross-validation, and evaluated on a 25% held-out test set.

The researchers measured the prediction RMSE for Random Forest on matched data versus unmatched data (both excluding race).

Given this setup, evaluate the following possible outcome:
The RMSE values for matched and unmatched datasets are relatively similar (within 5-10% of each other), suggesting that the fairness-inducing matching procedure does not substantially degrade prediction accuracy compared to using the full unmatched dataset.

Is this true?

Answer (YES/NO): YES